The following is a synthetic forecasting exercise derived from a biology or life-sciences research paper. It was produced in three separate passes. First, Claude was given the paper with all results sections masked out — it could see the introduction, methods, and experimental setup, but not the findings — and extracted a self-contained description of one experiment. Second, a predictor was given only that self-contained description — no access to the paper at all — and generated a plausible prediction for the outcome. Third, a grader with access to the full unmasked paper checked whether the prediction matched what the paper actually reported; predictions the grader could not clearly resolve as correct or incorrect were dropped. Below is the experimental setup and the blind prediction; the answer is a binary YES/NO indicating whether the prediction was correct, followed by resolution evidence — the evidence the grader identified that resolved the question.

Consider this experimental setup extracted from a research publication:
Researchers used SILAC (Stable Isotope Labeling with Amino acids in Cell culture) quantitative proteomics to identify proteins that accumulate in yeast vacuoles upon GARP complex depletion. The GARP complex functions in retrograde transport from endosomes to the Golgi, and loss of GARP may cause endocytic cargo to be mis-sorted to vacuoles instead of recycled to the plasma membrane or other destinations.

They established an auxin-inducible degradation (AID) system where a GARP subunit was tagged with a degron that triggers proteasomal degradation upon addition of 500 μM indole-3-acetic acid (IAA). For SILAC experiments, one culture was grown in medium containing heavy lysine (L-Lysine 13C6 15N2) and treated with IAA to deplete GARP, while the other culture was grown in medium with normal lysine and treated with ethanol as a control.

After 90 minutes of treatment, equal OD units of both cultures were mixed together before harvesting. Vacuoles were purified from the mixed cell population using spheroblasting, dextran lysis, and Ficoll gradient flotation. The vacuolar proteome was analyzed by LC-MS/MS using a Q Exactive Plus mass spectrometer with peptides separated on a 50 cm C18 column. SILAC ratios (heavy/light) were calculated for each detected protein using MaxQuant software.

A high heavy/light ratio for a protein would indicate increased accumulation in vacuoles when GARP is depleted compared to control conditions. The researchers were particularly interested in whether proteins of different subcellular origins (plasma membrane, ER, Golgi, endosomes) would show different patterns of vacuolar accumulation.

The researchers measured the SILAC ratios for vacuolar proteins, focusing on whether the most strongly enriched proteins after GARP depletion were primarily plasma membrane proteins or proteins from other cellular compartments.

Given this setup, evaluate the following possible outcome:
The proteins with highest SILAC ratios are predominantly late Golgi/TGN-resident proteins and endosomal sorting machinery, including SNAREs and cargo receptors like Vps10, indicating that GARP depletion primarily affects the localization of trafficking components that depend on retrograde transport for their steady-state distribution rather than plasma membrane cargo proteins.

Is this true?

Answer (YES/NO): NO